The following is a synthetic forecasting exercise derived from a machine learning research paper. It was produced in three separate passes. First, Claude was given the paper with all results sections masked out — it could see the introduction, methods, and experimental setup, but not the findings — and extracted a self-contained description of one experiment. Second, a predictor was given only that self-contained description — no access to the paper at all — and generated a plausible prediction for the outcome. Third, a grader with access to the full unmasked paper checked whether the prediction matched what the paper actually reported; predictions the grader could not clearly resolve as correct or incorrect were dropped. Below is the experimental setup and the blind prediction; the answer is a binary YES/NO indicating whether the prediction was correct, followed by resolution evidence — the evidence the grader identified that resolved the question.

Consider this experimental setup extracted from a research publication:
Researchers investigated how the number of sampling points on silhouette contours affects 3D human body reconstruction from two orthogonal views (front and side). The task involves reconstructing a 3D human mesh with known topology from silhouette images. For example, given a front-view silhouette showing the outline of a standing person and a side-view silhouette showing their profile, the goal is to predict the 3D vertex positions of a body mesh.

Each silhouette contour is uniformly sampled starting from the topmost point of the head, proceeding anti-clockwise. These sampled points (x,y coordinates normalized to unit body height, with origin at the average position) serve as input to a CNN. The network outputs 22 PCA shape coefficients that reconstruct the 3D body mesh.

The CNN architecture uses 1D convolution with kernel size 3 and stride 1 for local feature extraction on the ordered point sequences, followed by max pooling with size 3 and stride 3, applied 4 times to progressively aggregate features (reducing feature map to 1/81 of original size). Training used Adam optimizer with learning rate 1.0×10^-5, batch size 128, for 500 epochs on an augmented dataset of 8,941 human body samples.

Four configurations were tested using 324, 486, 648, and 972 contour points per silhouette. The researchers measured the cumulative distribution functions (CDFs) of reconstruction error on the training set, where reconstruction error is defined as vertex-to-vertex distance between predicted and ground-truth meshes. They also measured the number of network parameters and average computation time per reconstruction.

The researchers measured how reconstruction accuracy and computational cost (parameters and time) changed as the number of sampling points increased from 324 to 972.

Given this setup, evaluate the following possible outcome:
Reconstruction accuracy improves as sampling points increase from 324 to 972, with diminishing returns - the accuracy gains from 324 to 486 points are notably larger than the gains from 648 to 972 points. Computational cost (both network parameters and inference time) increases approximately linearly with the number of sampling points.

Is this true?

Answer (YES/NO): NO